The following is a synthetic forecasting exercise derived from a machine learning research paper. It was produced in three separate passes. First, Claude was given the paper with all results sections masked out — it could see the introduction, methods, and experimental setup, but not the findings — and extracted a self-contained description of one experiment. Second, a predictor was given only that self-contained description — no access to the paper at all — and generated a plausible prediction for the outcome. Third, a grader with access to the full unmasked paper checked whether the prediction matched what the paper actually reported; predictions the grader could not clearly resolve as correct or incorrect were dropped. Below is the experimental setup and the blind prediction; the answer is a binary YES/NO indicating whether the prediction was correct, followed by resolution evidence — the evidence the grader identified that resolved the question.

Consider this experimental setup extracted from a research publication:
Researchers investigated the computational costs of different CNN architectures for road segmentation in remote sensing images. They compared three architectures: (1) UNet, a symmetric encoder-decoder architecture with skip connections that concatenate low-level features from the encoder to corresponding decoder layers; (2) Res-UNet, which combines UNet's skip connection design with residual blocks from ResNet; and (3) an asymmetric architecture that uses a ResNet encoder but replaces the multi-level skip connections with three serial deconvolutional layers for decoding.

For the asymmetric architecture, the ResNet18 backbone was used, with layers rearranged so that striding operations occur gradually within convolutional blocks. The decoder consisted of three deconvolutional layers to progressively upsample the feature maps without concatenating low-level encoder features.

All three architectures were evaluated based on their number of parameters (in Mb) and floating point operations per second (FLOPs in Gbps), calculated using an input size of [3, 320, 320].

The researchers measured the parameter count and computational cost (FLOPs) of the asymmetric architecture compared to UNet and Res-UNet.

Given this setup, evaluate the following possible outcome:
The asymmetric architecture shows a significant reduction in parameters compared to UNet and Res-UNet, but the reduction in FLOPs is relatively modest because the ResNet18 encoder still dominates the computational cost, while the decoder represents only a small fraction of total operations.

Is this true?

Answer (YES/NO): NO